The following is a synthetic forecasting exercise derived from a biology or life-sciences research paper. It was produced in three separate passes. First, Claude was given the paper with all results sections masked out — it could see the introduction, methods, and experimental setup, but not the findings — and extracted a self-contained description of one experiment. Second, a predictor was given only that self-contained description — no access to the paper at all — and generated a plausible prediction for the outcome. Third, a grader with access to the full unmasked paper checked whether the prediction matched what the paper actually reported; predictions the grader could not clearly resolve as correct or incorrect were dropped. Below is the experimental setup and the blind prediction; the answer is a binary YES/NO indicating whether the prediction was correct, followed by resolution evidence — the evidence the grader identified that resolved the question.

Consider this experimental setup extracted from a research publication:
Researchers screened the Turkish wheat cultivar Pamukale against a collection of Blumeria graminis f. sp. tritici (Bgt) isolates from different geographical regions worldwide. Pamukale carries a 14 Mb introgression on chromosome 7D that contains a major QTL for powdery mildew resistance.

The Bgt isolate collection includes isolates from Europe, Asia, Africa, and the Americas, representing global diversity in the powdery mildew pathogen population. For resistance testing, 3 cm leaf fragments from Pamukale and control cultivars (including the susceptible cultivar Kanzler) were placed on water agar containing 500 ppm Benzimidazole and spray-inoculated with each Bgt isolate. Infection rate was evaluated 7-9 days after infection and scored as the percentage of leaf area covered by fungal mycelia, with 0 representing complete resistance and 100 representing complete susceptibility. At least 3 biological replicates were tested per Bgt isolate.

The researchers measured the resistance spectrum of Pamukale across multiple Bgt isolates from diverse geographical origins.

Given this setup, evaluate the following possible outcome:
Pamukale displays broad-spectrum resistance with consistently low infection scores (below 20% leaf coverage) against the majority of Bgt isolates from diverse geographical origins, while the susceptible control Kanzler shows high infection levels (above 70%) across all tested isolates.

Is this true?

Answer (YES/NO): NO